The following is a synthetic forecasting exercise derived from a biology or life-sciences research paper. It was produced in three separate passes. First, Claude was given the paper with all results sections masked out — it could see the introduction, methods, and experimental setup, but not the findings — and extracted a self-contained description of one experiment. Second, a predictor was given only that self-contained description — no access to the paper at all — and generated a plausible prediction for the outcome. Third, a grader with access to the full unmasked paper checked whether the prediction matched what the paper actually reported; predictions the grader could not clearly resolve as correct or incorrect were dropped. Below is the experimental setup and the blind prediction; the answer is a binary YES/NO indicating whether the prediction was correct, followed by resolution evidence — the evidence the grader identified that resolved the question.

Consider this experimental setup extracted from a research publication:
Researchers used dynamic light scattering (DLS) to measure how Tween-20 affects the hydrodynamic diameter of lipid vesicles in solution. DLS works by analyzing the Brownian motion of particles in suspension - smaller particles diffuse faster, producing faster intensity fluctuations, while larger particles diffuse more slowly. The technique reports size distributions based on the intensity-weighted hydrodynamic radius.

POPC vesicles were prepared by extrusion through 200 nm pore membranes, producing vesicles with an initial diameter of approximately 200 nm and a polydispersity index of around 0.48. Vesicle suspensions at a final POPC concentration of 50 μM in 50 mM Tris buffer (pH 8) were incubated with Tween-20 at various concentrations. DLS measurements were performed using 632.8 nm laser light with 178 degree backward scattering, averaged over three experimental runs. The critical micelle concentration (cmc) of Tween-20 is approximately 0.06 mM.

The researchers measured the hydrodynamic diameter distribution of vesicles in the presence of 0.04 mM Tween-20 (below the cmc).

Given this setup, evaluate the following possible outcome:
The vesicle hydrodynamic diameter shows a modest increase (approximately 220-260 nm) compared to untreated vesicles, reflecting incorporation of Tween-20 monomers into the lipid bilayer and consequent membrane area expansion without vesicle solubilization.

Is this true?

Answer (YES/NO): NO